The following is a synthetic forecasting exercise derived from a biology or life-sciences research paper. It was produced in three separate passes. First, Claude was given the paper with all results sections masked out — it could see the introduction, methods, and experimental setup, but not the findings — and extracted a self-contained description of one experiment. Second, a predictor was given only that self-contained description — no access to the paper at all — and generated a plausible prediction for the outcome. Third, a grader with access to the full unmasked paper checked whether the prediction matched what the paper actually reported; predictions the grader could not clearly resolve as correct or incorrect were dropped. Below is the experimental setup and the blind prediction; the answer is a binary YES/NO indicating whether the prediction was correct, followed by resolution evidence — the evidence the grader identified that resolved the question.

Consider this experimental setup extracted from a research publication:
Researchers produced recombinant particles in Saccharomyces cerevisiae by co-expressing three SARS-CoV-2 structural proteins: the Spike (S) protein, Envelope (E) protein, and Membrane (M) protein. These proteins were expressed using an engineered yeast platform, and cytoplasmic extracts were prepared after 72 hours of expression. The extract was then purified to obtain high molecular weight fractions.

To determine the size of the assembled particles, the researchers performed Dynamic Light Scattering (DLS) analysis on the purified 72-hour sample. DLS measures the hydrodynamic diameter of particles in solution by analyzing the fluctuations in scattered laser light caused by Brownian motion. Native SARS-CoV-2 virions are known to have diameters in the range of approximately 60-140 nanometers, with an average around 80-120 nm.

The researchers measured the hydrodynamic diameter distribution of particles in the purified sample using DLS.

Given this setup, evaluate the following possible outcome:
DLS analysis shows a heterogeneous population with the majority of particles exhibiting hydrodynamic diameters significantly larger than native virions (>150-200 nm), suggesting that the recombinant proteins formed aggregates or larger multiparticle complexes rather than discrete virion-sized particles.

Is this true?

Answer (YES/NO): NO